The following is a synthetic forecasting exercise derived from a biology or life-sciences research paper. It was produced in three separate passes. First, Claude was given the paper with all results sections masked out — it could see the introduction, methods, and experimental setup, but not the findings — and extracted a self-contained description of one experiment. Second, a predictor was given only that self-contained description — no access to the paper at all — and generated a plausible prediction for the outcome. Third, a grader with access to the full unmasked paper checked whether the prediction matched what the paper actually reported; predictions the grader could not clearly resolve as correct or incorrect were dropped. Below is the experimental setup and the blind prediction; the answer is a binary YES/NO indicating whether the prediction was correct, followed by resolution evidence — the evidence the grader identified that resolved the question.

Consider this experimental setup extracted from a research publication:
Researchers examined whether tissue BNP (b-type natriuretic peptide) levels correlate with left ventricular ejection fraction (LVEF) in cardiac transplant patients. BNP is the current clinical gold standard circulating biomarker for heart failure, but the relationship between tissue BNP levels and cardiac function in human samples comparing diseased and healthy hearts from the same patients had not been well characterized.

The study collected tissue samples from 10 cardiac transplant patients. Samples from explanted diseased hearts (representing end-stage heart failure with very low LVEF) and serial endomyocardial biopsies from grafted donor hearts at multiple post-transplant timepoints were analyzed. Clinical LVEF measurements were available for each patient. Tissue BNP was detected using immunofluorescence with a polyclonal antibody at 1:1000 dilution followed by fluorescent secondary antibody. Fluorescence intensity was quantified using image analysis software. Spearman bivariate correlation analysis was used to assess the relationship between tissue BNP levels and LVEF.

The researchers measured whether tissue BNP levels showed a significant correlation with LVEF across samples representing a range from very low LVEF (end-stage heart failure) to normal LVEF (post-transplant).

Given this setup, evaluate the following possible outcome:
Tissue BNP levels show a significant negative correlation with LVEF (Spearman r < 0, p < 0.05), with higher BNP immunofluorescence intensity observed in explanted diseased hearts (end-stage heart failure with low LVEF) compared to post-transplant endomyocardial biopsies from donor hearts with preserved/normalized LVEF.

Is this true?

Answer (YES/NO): YES